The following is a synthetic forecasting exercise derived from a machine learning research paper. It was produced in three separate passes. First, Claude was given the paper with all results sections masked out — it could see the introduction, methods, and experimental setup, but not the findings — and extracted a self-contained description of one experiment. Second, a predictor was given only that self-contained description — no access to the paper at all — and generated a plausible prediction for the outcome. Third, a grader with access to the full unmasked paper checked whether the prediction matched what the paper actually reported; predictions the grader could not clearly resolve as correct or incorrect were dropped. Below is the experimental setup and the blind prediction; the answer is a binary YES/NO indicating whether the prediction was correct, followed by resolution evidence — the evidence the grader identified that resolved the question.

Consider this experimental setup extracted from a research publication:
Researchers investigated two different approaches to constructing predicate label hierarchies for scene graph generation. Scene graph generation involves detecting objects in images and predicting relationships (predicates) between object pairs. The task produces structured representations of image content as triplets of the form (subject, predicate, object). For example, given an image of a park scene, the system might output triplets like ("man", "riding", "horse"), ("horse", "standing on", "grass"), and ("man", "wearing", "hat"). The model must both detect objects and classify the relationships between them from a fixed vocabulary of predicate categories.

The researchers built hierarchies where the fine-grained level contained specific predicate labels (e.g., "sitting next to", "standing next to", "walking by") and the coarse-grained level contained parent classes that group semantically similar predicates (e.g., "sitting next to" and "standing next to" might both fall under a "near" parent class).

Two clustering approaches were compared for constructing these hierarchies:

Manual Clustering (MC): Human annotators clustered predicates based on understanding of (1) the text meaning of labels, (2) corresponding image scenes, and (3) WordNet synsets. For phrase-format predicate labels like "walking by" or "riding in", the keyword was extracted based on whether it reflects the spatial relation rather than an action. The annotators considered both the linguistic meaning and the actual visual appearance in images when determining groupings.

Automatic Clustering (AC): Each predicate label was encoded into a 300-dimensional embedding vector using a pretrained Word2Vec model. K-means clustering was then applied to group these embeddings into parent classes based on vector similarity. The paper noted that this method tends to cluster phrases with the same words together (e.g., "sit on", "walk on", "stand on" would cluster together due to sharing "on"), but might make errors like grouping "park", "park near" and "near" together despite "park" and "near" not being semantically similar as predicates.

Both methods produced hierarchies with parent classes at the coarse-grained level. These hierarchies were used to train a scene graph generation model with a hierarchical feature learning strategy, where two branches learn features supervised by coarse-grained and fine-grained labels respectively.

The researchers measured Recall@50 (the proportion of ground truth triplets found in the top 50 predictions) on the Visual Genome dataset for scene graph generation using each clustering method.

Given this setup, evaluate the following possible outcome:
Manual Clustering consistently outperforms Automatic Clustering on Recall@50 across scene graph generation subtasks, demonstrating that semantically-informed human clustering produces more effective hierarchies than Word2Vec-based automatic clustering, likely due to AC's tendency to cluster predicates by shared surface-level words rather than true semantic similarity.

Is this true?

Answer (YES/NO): NO